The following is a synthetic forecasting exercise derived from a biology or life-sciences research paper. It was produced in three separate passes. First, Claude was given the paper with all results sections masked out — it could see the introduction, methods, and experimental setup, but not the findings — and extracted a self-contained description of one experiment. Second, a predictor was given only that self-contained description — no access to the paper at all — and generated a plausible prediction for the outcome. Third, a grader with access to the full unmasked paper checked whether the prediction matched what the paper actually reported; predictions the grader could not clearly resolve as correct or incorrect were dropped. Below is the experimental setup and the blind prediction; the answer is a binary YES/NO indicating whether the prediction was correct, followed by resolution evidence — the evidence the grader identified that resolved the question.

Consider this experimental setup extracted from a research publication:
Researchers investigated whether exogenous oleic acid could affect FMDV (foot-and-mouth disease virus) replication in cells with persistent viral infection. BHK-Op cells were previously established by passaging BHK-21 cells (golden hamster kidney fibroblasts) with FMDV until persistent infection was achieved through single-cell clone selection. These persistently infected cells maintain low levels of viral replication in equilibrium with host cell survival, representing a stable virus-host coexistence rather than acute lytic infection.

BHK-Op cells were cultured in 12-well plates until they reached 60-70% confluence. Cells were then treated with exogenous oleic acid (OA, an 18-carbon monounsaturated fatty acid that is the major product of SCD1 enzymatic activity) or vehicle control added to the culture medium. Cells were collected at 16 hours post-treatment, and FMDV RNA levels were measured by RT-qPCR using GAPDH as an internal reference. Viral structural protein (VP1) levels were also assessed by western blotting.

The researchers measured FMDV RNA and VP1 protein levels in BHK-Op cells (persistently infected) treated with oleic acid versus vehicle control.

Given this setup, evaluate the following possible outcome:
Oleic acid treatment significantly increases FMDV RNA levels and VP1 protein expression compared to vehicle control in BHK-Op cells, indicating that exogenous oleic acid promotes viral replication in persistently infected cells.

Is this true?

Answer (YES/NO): YES